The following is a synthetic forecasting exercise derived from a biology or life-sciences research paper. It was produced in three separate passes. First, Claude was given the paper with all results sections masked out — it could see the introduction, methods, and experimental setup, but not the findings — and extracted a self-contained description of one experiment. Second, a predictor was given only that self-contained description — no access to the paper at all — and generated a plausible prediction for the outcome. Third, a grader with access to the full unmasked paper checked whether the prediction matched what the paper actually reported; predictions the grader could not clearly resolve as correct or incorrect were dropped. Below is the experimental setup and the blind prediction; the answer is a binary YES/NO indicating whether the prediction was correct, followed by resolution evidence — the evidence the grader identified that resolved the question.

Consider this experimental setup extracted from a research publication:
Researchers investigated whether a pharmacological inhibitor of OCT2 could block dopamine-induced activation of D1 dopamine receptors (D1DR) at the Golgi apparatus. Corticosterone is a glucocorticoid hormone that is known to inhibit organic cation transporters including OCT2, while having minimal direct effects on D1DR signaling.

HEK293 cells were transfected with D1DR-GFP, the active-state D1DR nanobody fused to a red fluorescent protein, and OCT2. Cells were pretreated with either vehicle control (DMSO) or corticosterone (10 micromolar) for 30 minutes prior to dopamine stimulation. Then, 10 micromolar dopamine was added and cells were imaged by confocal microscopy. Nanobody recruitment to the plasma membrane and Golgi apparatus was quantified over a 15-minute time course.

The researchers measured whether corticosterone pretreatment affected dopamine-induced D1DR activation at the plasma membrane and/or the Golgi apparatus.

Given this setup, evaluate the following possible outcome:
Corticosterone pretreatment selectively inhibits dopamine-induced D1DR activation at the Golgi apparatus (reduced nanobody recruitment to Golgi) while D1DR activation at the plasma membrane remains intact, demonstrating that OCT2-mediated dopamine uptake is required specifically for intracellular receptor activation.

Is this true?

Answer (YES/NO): NO